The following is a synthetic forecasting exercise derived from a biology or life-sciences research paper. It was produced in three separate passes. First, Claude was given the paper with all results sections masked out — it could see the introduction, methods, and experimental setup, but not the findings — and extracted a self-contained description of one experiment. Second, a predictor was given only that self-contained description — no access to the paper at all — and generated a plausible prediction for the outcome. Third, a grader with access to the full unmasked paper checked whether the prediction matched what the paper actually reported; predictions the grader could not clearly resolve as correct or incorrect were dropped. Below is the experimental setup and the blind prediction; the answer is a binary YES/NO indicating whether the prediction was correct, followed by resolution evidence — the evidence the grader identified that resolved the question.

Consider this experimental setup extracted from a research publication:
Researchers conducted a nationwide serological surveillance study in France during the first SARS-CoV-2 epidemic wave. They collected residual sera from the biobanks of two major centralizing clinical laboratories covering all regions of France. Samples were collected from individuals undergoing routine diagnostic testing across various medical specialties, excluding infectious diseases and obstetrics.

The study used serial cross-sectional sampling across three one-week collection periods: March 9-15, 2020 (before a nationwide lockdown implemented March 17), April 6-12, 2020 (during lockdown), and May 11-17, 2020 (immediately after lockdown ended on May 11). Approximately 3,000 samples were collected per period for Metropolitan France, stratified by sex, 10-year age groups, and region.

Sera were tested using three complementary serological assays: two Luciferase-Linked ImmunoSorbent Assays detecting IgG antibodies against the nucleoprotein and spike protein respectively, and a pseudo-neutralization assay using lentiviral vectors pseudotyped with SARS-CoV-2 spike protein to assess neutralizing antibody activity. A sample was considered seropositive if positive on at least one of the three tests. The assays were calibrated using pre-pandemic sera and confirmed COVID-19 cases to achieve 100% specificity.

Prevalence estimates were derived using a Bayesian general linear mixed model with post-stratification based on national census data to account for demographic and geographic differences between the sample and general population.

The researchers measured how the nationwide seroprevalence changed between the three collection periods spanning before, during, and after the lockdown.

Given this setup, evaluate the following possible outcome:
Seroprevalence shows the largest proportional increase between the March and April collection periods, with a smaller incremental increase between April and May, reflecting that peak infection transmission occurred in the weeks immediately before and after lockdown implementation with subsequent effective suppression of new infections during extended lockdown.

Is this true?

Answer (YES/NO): YES